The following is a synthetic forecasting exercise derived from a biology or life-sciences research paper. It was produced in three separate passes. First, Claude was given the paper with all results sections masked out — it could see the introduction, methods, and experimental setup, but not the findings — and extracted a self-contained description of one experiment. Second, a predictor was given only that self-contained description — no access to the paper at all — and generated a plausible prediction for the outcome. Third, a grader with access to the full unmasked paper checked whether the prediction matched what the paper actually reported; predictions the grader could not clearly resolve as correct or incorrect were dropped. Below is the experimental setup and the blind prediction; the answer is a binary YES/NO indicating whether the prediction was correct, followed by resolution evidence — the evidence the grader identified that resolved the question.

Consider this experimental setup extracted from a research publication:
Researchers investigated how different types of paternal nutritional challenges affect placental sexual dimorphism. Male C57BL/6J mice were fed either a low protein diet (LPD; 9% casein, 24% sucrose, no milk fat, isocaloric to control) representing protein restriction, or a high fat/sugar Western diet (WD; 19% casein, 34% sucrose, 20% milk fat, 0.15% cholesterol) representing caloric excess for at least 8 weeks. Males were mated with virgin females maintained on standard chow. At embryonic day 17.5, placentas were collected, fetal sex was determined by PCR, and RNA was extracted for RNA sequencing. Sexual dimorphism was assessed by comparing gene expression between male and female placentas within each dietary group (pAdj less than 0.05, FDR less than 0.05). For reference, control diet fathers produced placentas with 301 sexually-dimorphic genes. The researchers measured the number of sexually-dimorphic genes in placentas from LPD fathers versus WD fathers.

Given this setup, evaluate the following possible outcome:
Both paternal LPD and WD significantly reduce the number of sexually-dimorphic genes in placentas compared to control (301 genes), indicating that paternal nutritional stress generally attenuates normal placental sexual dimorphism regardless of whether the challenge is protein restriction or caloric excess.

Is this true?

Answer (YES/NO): YES